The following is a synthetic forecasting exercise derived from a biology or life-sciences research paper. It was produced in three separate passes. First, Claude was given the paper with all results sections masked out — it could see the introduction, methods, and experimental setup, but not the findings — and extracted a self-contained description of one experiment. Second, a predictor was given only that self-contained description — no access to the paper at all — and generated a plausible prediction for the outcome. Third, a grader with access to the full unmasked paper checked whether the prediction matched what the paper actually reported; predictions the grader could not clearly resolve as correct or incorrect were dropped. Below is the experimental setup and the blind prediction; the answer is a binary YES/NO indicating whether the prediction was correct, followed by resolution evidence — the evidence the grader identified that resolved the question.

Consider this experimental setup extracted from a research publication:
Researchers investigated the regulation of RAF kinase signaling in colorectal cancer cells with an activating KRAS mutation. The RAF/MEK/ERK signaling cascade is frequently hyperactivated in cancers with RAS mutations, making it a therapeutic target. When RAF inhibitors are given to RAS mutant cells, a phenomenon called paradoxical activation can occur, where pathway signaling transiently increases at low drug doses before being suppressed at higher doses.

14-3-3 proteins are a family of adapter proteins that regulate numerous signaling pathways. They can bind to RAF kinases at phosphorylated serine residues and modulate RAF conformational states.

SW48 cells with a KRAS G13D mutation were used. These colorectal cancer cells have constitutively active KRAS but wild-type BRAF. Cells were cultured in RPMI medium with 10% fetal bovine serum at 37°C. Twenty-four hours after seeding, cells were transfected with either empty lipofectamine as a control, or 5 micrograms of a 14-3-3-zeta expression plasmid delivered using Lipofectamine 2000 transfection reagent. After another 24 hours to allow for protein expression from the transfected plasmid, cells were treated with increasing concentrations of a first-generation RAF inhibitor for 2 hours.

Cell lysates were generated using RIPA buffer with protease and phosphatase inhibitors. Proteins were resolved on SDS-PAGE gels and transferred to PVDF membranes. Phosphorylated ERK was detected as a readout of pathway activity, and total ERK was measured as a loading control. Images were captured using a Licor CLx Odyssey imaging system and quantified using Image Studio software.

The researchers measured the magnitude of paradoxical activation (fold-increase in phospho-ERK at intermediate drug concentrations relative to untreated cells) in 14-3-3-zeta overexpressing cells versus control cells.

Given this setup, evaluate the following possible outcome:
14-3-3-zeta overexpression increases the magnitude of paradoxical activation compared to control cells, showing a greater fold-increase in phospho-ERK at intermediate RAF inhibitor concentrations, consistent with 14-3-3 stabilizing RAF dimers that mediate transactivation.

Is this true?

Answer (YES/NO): NO